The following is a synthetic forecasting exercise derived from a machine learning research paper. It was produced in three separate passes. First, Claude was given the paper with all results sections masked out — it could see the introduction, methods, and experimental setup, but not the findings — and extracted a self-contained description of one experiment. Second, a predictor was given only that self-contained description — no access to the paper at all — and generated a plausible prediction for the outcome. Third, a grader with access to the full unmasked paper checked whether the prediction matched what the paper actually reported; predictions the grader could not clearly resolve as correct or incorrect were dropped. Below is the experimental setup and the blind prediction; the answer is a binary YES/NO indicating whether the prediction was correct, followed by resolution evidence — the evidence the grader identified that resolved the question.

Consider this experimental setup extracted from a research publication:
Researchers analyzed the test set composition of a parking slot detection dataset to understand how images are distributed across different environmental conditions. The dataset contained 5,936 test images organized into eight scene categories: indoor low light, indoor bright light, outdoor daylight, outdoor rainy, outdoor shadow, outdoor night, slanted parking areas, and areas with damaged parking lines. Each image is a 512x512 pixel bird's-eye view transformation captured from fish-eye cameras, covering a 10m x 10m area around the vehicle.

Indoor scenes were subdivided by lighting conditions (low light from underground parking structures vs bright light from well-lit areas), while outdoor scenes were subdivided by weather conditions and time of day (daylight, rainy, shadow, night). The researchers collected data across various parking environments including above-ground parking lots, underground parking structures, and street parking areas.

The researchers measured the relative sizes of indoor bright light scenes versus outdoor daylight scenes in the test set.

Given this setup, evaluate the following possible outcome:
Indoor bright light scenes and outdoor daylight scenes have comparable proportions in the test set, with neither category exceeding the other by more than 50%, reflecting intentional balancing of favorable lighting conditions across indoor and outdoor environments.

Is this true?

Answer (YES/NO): NO